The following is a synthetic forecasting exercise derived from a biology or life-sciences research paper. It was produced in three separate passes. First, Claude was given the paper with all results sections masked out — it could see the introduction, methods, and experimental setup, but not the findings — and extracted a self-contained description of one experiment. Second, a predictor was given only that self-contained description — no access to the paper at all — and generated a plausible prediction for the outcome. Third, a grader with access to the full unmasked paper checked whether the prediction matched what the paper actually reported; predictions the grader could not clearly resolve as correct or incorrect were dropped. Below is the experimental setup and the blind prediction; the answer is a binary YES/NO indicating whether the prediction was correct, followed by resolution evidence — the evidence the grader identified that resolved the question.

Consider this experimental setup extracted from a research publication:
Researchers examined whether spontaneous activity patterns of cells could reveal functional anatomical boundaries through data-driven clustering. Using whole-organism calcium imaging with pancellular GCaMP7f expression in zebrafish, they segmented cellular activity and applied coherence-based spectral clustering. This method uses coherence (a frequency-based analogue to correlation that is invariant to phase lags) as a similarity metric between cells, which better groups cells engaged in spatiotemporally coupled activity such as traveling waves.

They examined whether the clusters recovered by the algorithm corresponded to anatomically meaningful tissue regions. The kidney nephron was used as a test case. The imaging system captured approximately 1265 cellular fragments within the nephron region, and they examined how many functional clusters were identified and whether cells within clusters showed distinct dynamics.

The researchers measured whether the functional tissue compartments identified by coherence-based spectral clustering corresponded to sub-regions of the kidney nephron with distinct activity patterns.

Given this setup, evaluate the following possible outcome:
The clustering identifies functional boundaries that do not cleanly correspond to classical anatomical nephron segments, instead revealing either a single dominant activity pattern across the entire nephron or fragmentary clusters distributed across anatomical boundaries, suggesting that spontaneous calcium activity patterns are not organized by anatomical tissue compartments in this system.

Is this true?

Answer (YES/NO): NO